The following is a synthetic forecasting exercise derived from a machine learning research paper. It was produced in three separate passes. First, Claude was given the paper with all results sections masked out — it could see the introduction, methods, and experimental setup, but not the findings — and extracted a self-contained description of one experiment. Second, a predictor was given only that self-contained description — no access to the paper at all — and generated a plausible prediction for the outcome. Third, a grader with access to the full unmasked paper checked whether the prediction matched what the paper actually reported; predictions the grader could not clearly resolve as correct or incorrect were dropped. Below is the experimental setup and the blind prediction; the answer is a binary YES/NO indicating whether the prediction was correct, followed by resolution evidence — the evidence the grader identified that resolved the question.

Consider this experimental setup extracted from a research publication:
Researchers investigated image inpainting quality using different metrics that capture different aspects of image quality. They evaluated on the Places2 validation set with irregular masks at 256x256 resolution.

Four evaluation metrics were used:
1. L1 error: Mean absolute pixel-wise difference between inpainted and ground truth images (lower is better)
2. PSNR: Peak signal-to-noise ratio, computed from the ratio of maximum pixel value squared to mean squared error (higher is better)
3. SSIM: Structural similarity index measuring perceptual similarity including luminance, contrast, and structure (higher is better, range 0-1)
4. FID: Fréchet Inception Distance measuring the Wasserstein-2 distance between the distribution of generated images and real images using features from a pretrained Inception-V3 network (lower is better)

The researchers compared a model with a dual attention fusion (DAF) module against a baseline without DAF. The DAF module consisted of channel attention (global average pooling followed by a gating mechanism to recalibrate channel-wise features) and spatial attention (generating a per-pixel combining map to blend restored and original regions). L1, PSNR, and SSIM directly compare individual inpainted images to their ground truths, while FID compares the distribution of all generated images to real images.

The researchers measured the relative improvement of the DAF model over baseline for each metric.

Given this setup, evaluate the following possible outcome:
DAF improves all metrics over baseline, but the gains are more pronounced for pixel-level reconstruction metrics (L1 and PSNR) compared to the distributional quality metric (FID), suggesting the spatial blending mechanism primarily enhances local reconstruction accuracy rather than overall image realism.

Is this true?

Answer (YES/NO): NO